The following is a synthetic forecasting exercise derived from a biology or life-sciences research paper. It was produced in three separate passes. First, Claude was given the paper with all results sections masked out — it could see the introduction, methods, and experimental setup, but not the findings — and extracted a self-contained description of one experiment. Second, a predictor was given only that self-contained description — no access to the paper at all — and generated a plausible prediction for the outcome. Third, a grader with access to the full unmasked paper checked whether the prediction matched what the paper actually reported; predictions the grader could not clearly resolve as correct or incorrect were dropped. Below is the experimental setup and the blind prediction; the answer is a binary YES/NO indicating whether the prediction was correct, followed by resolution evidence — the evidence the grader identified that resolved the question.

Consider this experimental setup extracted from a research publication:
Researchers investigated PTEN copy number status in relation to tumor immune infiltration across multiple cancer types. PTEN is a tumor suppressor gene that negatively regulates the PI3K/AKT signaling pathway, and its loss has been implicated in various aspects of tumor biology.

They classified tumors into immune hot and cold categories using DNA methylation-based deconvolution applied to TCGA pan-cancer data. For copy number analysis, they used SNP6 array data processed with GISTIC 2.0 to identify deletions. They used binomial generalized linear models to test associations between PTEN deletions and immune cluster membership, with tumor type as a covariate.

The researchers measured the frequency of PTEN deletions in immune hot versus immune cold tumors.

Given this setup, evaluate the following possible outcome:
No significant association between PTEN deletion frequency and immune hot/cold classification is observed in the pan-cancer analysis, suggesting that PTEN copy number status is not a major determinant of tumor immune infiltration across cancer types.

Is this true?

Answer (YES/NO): NO